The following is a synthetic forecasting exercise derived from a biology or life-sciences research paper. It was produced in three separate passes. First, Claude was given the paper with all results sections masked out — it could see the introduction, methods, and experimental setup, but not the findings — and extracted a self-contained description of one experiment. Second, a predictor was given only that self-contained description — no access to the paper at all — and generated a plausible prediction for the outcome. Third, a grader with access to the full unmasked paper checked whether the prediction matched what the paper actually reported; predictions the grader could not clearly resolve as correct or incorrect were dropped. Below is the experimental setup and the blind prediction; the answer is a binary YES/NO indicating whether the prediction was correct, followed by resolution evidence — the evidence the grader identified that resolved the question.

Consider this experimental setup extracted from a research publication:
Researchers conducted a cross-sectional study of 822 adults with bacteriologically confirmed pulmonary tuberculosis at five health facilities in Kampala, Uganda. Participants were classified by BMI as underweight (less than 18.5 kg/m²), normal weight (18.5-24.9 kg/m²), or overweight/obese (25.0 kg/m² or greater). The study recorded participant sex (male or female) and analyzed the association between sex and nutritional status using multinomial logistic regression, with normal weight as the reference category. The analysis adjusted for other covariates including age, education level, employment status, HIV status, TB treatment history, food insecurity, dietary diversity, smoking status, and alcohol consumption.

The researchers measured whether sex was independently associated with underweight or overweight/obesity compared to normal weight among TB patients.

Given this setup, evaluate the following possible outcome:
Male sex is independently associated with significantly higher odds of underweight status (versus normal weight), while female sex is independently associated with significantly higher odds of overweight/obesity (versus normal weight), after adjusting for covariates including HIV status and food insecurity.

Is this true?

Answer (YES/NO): NO